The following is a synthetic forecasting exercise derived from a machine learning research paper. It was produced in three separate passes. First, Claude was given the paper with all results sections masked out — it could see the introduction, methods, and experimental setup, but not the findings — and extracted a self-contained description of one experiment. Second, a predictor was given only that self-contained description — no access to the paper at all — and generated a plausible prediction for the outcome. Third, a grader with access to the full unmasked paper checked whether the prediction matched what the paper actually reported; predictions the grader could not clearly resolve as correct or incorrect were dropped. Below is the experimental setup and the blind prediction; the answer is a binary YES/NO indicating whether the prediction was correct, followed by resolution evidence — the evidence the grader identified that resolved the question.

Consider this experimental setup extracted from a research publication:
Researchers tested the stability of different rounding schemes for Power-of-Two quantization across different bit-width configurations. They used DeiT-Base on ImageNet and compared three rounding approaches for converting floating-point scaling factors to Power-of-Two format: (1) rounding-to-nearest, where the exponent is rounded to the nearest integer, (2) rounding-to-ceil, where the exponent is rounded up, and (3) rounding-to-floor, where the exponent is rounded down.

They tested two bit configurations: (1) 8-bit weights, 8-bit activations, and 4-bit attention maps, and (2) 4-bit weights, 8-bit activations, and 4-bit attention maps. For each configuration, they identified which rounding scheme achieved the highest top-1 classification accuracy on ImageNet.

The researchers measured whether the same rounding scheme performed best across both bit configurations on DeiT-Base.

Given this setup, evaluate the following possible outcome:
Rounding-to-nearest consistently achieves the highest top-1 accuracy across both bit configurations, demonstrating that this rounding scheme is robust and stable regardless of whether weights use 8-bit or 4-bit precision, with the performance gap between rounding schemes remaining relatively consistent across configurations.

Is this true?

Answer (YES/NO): NO